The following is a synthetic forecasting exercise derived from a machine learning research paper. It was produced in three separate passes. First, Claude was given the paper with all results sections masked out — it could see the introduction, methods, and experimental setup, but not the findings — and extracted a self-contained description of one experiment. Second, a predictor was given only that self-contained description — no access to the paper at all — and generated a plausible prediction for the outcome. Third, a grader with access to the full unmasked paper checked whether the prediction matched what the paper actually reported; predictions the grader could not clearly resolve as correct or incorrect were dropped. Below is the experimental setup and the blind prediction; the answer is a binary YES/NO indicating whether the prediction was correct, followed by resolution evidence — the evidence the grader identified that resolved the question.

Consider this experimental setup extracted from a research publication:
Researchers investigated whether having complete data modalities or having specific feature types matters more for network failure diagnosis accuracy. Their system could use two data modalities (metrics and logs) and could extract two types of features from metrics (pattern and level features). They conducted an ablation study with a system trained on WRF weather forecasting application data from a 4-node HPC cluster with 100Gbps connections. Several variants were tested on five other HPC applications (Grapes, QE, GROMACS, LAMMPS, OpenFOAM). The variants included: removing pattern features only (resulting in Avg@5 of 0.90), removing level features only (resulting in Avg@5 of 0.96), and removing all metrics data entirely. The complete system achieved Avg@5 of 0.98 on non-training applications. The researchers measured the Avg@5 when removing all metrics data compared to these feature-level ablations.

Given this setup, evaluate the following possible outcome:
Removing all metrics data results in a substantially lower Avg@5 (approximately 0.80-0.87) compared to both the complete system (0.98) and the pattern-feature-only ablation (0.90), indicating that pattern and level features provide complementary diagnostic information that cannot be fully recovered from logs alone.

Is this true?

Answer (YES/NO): NO